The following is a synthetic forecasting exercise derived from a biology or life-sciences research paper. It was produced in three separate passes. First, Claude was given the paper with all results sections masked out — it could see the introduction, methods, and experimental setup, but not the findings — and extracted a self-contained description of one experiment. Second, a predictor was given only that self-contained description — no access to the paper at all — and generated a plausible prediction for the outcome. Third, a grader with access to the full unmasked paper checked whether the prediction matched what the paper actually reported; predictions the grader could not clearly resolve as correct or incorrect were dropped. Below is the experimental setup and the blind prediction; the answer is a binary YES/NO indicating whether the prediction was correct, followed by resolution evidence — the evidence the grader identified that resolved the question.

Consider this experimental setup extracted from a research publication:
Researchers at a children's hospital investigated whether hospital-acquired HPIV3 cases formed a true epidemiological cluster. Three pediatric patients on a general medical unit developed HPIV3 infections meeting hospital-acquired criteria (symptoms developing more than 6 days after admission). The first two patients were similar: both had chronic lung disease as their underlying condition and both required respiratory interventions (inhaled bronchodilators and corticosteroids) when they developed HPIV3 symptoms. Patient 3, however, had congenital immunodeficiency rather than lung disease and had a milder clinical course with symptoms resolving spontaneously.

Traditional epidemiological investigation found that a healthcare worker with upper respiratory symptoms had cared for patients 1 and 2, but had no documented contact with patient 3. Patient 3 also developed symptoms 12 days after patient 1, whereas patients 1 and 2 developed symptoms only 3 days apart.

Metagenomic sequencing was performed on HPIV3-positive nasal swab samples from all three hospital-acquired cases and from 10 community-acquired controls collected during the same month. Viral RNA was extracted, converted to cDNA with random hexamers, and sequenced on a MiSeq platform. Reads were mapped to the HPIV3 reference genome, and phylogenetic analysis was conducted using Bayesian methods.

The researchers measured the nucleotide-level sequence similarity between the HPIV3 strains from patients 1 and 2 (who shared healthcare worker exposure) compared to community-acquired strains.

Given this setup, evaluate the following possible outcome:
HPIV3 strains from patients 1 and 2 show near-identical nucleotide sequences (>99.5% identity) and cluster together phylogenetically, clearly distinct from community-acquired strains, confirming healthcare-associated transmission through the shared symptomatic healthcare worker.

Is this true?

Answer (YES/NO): YES